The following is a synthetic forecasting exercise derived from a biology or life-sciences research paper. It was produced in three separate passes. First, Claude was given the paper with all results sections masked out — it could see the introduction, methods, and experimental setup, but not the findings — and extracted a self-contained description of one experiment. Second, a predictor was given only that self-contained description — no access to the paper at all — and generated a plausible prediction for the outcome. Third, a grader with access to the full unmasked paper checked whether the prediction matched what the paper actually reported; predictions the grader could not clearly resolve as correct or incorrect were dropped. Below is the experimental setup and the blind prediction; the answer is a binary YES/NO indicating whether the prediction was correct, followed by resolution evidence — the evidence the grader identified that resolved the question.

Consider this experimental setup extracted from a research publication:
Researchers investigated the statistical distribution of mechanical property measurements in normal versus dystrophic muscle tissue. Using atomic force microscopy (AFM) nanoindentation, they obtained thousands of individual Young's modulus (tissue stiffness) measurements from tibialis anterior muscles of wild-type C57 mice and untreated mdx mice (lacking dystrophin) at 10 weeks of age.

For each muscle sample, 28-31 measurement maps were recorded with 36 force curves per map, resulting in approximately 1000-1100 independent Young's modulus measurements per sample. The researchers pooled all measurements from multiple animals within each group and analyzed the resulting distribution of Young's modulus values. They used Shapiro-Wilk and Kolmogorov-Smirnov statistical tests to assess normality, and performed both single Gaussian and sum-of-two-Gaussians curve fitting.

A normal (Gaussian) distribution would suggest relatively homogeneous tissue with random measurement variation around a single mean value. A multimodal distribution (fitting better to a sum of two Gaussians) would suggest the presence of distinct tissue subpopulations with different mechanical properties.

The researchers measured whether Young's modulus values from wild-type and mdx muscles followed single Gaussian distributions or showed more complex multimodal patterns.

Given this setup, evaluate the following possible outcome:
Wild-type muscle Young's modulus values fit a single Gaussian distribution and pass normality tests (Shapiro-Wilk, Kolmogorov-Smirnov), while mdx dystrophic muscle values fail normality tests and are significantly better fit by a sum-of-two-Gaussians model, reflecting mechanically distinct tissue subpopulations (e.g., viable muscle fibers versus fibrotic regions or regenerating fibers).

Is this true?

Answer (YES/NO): NO